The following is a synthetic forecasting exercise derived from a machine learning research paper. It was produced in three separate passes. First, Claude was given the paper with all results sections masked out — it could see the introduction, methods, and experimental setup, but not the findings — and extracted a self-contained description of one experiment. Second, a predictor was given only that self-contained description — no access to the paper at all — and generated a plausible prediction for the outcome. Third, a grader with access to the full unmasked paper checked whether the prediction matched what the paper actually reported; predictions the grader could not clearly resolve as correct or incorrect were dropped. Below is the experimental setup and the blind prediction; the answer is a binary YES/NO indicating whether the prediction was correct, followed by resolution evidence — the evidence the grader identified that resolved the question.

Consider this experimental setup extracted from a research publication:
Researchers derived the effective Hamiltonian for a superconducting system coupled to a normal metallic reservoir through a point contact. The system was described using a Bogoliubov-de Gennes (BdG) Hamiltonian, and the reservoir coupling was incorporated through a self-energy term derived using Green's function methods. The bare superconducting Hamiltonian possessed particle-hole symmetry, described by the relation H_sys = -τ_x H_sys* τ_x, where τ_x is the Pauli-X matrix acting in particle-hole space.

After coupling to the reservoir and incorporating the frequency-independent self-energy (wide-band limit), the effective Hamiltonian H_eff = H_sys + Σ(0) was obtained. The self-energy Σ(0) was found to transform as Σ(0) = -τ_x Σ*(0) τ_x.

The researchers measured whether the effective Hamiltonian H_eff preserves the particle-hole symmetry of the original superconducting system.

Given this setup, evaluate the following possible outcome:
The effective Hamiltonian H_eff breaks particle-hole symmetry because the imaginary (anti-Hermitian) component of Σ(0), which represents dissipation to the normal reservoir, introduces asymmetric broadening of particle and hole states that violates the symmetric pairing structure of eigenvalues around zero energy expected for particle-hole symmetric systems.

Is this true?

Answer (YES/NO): NO